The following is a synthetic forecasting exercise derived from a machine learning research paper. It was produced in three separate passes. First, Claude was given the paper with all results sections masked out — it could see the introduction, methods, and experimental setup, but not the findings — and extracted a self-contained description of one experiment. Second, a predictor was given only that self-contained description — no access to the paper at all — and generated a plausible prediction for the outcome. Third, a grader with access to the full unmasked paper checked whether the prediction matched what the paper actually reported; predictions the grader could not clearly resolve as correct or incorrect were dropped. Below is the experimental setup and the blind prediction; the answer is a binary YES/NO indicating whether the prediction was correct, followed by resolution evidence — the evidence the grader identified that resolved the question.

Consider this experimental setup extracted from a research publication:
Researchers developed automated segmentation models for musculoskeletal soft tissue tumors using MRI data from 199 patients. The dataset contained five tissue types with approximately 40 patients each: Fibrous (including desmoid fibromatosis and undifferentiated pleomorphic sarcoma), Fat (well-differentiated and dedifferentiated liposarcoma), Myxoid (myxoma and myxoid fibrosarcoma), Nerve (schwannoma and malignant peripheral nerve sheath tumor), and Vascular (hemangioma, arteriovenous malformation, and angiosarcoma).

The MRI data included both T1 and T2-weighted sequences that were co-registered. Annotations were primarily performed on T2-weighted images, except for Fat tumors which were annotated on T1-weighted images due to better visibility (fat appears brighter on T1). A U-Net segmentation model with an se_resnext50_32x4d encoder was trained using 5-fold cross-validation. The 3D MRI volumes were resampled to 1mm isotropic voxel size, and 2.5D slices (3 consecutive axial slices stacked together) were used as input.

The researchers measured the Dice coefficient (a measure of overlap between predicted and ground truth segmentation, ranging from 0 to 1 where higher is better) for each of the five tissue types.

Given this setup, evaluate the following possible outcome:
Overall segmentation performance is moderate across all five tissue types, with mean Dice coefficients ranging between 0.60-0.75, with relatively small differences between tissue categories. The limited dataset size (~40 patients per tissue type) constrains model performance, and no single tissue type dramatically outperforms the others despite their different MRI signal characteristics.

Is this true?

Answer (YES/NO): NO